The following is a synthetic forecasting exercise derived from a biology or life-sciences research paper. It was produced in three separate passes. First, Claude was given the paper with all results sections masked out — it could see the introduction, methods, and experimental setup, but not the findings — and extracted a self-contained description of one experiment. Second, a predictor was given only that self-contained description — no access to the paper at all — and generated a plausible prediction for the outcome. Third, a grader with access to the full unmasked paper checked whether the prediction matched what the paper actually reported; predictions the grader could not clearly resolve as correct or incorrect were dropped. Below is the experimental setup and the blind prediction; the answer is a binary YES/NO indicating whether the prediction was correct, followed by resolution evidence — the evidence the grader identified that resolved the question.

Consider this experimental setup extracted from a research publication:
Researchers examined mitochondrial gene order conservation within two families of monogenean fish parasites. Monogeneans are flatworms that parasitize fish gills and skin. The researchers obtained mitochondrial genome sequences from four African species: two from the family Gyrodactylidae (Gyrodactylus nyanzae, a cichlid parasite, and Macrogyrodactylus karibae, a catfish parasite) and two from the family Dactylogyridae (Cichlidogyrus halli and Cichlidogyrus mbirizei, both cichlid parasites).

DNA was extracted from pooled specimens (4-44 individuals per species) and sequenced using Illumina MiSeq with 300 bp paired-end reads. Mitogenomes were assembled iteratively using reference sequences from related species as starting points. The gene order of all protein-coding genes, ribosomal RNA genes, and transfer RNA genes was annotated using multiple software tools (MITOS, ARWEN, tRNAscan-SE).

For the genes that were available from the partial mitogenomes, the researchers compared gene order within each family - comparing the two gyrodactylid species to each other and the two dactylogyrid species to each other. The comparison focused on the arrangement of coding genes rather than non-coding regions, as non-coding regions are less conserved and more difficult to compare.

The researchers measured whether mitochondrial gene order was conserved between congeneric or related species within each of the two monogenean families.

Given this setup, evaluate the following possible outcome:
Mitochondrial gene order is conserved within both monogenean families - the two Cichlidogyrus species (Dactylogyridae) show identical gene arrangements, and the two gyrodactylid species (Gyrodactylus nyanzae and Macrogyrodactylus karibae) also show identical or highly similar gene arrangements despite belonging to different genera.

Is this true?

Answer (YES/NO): YES